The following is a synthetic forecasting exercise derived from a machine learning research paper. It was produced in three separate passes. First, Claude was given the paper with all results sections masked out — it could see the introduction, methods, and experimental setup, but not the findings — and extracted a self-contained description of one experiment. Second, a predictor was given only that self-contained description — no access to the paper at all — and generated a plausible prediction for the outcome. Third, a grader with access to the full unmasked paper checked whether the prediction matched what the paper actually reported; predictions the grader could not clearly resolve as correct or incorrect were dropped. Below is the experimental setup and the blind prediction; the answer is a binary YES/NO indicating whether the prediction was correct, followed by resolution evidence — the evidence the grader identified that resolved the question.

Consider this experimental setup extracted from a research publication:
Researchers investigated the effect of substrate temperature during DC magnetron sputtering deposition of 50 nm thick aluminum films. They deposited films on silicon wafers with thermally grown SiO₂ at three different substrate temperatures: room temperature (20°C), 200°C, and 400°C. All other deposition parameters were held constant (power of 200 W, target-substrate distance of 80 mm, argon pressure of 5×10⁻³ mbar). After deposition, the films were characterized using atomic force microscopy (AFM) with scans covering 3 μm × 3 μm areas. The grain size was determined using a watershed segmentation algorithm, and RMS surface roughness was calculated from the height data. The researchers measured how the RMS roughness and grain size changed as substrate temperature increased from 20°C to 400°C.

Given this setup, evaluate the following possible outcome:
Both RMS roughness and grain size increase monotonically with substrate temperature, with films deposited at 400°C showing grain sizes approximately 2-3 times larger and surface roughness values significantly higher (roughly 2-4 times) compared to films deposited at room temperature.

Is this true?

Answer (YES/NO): NO